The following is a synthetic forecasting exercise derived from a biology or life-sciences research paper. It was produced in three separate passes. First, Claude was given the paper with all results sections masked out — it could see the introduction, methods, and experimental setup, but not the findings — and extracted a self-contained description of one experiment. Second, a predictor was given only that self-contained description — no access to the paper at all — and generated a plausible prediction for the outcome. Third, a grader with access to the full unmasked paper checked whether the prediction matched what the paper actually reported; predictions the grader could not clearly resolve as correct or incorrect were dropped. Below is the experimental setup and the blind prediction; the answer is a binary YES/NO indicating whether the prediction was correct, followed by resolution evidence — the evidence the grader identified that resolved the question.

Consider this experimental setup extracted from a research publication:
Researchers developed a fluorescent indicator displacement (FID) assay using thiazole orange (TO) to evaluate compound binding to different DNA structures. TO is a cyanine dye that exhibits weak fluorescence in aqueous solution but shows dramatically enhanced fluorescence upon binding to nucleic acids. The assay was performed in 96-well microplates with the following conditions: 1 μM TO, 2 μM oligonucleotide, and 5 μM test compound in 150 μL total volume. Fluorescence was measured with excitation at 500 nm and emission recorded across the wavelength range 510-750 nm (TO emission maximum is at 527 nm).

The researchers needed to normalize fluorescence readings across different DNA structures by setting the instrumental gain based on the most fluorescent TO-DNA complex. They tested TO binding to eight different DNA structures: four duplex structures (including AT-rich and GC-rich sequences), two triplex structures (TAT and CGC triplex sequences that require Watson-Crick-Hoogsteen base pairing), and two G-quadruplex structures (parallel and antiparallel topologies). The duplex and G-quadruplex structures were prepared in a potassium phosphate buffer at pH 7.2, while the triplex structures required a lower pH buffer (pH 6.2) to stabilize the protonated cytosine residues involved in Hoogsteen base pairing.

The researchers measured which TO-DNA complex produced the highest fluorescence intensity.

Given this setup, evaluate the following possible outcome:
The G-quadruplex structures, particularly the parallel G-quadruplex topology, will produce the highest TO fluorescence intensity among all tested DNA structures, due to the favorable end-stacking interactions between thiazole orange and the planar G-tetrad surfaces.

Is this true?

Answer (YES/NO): NO